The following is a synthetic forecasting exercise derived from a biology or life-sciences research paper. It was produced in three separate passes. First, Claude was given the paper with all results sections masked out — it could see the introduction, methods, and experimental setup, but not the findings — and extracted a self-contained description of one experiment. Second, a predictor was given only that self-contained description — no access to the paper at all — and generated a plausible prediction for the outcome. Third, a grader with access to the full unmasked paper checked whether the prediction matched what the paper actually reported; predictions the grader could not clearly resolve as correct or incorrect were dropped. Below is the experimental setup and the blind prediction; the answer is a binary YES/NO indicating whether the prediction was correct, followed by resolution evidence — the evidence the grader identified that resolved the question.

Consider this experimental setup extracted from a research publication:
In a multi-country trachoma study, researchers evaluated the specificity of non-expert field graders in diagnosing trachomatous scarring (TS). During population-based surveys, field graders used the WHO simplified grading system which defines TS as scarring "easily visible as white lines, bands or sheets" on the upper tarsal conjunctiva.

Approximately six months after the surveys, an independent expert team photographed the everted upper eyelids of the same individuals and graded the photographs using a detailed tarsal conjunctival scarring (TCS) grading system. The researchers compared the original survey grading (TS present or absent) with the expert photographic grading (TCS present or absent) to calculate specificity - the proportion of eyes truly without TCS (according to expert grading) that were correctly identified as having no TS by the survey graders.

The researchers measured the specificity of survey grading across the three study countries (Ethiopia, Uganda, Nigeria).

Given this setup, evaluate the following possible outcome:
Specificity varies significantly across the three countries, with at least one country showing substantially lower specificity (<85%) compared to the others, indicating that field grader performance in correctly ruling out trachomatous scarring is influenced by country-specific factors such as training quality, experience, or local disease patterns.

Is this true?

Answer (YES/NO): YES